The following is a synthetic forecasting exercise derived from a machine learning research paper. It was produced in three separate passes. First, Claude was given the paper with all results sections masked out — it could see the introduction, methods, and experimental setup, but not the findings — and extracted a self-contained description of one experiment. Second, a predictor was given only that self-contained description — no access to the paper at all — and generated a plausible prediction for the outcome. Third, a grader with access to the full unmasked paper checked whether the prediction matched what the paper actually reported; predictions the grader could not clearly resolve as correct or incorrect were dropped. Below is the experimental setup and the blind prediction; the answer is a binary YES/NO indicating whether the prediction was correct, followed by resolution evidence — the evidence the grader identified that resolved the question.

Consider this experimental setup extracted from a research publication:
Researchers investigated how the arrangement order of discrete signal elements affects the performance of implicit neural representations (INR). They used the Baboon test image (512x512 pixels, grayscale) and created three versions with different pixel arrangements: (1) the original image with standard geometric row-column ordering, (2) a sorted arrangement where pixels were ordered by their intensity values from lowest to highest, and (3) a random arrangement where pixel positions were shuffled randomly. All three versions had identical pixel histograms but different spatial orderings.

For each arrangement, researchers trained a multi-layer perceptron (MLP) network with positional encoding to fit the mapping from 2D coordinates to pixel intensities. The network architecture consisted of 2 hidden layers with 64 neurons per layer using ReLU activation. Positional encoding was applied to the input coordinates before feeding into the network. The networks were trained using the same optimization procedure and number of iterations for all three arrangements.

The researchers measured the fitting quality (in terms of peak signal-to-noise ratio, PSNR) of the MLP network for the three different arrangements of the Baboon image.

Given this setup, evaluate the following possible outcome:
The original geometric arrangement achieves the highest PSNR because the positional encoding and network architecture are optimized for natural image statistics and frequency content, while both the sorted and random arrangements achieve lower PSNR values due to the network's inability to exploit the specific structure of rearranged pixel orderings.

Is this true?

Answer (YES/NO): NO